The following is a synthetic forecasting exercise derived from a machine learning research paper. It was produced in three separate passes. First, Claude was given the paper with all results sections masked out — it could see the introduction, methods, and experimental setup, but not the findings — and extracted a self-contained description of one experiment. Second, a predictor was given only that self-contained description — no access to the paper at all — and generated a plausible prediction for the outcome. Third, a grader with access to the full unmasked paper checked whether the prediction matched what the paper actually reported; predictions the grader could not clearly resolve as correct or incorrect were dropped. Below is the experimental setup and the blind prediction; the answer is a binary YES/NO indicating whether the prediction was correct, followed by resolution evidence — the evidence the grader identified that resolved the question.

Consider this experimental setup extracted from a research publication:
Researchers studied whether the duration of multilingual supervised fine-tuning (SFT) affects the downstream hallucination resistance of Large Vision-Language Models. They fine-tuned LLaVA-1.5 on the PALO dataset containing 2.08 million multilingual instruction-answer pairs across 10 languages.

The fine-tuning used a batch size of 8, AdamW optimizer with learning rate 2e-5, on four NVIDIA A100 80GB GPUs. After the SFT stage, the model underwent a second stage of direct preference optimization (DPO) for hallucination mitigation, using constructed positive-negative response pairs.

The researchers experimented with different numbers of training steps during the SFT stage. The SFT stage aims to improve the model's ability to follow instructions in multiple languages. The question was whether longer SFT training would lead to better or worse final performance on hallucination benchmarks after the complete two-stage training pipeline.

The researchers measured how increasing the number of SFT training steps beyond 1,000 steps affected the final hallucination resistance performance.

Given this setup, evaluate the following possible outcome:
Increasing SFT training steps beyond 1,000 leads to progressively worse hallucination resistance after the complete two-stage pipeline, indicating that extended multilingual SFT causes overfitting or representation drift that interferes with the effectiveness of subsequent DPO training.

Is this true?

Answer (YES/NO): YES